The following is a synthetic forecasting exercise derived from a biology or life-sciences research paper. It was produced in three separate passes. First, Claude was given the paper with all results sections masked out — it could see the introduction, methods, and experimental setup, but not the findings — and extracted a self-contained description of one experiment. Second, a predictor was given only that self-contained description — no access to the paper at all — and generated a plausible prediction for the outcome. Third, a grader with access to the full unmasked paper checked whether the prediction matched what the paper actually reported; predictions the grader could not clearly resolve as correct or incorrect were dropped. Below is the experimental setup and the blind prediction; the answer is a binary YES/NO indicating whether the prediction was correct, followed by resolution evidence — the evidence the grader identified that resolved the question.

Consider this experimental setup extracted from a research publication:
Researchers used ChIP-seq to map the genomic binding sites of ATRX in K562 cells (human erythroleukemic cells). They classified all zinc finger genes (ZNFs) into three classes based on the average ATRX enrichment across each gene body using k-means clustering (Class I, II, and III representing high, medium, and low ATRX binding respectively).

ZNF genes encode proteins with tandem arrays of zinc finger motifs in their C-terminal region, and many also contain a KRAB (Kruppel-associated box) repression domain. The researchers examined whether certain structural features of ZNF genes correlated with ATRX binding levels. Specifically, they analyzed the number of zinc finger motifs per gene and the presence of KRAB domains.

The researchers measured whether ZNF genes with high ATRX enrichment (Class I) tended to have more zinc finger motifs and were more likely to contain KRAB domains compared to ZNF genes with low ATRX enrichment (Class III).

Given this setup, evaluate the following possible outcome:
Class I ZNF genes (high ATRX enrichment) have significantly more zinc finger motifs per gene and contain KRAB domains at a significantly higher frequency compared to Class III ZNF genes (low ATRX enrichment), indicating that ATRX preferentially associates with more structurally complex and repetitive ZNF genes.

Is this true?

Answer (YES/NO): YES